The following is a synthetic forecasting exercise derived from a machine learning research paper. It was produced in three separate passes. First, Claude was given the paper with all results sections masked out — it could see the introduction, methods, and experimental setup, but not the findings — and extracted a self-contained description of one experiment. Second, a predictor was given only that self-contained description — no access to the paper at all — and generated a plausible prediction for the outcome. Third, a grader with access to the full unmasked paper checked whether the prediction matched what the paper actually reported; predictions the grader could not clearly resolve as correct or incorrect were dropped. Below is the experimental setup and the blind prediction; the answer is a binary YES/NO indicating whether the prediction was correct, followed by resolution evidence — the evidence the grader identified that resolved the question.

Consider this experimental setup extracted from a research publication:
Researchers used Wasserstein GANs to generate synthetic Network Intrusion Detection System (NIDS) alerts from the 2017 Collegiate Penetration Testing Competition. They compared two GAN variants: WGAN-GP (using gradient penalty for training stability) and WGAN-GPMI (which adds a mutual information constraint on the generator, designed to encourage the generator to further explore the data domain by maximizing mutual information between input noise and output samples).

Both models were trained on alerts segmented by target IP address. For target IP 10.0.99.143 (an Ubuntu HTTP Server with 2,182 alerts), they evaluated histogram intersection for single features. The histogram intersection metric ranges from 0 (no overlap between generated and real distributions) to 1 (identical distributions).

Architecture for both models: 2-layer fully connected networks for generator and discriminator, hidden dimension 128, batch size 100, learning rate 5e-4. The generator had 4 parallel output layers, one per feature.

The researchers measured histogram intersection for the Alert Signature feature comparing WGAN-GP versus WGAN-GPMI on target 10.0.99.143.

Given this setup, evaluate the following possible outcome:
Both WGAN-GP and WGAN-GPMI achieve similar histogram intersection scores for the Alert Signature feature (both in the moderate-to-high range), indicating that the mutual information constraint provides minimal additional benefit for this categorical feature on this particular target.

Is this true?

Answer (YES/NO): NO